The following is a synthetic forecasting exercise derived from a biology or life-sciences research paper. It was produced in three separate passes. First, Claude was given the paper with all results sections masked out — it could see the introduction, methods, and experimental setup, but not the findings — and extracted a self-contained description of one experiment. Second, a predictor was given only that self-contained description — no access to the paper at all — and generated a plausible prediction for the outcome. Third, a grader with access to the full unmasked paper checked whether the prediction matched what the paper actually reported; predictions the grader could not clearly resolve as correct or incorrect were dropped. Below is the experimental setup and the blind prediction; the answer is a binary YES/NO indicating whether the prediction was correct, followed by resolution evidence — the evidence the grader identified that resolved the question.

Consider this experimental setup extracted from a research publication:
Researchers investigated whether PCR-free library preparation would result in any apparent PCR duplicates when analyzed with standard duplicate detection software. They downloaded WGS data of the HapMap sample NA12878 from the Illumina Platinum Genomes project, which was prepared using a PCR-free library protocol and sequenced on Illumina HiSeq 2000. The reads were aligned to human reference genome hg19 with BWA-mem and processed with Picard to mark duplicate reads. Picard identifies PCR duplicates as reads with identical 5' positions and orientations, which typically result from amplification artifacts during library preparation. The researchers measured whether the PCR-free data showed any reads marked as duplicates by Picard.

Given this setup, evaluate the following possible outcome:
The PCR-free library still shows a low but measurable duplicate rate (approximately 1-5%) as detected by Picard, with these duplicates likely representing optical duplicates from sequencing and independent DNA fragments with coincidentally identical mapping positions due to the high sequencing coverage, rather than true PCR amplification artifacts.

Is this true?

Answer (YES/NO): YES